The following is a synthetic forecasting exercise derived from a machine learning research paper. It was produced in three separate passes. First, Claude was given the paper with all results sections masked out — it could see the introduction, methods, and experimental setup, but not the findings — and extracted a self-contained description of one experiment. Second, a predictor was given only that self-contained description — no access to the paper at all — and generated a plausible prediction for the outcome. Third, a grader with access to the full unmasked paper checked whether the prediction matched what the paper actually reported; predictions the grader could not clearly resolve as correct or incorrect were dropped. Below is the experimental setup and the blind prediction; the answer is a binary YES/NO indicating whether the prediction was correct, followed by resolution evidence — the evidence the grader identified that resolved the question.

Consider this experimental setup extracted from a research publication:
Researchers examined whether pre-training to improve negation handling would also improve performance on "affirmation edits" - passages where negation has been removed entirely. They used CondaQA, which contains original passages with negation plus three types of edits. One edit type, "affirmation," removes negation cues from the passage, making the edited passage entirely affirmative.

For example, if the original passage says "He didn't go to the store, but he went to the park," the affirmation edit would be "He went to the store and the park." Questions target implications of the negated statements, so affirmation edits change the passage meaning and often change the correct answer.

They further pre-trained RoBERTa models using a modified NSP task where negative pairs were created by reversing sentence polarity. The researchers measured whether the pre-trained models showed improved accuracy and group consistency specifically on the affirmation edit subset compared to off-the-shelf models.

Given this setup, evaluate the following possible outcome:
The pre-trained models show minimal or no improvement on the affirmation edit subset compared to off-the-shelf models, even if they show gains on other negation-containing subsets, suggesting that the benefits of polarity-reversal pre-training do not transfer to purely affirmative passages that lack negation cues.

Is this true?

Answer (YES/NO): NO